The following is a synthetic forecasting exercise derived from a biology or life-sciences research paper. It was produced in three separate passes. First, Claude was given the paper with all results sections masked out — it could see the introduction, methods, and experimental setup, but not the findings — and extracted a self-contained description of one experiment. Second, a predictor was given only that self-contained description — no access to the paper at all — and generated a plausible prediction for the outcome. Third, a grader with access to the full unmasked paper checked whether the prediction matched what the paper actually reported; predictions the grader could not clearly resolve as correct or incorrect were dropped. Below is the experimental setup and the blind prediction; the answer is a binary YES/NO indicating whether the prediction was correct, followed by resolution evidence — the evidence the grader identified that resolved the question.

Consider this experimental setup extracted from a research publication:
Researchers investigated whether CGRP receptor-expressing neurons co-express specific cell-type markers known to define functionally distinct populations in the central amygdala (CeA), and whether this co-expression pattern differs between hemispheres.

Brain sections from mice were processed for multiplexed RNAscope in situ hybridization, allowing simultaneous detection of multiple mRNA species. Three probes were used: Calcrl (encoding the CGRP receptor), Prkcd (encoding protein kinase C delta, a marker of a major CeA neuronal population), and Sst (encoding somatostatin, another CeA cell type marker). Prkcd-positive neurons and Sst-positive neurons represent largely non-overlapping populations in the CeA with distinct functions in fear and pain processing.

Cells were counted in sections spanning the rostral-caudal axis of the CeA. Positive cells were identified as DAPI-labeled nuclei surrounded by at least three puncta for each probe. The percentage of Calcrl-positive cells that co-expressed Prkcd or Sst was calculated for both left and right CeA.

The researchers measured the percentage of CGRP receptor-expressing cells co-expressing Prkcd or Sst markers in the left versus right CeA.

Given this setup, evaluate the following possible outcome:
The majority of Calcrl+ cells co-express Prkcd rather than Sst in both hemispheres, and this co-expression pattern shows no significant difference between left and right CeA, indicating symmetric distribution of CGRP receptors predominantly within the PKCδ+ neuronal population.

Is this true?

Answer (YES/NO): NO